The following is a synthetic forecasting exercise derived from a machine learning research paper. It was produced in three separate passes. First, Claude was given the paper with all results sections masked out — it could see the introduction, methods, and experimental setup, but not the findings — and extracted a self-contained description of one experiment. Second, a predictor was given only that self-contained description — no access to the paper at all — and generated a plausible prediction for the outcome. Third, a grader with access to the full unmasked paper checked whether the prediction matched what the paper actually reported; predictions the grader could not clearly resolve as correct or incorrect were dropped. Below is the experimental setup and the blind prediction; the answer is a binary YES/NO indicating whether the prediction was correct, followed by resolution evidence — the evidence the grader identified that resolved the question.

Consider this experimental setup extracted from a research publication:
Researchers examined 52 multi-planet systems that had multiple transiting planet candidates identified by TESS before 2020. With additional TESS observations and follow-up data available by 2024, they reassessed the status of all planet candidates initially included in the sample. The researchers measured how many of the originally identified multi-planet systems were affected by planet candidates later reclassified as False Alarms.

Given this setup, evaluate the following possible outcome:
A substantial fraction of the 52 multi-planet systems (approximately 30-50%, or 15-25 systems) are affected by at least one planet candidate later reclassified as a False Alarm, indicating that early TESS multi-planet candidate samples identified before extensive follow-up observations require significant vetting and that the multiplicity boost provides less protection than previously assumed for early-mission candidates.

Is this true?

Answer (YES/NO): NO